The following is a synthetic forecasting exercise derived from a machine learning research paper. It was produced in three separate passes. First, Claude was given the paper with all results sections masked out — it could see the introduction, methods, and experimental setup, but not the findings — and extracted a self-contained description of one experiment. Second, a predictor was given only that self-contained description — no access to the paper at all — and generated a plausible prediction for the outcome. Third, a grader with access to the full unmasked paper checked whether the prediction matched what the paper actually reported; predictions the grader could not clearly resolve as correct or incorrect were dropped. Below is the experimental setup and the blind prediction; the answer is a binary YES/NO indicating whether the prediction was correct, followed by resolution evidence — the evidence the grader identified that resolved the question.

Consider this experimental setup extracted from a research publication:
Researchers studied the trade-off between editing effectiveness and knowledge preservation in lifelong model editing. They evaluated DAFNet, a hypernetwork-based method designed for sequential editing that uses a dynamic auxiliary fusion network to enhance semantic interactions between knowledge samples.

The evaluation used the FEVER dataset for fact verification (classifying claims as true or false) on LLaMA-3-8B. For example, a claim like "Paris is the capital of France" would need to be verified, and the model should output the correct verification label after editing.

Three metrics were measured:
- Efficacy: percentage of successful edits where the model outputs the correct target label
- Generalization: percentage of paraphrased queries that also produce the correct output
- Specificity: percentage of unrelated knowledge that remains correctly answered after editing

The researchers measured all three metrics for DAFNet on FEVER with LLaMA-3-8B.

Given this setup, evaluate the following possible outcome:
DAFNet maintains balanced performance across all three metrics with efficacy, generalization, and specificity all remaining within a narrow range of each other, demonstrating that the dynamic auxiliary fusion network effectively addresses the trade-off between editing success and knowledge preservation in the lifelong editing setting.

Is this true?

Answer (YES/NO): NO